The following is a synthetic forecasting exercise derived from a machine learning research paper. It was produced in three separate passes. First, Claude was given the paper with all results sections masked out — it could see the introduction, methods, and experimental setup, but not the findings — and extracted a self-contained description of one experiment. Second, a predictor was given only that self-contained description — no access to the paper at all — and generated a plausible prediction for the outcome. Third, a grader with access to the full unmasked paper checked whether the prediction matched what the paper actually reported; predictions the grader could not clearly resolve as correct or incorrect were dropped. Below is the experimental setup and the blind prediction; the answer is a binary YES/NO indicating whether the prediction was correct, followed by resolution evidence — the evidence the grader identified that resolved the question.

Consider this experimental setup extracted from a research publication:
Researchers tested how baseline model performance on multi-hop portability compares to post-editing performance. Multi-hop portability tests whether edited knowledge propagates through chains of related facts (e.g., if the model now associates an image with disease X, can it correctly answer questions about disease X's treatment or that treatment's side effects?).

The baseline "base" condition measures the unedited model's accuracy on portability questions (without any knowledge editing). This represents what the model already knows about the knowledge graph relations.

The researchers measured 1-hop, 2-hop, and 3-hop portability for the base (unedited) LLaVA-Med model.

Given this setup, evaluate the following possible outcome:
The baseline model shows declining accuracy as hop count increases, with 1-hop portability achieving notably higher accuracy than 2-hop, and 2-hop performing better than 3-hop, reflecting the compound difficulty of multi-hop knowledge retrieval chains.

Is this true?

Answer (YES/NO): NO